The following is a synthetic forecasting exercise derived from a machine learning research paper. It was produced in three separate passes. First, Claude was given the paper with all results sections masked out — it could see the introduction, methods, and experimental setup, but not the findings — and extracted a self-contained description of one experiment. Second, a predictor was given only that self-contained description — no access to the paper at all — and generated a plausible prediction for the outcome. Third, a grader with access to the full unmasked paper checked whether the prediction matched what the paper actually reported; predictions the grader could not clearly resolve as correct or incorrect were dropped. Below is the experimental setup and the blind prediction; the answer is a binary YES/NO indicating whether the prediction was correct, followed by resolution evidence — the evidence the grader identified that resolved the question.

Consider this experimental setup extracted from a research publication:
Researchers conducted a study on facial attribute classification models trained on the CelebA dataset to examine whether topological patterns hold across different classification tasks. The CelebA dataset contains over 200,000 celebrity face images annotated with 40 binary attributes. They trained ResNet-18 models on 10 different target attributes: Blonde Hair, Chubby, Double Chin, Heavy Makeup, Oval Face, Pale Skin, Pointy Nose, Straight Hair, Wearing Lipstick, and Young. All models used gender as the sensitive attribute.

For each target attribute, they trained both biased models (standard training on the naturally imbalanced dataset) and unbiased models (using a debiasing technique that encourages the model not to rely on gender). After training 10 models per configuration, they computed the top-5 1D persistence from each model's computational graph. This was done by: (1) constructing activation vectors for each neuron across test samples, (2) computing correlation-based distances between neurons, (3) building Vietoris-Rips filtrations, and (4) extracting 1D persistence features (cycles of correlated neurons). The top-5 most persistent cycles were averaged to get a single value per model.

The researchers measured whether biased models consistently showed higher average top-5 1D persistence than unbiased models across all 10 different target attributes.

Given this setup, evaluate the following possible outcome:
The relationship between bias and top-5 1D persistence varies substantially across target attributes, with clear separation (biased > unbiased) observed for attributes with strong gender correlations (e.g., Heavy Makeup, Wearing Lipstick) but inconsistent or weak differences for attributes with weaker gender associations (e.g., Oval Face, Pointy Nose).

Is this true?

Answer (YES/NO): NO